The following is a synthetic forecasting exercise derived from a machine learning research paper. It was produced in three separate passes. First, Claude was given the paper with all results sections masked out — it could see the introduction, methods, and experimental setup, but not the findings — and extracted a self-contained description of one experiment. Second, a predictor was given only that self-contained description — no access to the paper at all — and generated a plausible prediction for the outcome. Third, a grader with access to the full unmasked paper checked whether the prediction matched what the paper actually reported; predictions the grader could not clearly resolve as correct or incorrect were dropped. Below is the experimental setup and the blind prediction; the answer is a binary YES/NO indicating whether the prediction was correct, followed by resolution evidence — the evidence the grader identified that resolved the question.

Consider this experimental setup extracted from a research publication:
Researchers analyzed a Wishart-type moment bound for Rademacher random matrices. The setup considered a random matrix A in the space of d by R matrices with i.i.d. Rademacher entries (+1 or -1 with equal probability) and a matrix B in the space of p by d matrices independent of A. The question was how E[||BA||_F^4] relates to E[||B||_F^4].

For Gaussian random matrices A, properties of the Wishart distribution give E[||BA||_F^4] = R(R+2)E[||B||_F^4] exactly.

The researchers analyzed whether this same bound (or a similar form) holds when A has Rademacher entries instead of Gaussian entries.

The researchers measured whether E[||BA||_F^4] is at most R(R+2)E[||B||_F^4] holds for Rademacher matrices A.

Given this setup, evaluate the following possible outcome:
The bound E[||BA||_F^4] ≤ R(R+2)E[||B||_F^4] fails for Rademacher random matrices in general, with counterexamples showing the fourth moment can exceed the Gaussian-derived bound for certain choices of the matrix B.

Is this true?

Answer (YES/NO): NO